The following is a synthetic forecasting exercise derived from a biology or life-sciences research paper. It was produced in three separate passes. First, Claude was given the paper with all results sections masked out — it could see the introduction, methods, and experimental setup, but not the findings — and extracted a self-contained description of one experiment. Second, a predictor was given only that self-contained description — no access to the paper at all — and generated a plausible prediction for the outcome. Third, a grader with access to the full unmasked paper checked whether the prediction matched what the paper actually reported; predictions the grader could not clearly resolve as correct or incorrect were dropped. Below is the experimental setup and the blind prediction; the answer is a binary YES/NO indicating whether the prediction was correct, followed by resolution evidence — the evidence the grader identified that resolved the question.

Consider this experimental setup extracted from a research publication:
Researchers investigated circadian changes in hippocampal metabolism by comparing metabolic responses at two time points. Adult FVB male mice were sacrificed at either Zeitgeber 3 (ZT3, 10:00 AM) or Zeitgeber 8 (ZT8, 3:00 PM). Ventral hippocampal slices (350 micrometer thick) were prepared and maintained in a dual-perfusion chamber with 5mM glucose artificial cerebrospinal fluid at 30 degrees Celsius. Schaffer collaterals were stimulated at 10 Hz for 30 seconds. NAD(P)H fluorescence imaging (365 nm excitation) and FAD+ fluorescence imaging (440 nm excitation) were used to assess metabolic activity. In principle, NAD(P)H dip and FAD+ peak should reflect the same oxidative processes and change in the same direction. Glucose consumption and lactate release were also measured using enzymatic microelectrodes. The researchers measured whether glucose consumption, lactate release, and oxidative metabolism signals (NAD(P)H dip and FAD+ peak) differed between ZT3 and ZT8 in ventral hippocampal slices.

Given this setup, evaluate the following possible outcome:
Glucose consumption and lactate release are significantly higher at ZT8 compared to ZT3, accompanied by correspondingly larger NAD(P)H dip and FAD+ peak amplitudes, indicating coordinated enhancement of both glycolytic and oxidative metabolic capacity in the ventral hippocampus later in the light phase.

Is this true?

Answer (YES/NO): NO